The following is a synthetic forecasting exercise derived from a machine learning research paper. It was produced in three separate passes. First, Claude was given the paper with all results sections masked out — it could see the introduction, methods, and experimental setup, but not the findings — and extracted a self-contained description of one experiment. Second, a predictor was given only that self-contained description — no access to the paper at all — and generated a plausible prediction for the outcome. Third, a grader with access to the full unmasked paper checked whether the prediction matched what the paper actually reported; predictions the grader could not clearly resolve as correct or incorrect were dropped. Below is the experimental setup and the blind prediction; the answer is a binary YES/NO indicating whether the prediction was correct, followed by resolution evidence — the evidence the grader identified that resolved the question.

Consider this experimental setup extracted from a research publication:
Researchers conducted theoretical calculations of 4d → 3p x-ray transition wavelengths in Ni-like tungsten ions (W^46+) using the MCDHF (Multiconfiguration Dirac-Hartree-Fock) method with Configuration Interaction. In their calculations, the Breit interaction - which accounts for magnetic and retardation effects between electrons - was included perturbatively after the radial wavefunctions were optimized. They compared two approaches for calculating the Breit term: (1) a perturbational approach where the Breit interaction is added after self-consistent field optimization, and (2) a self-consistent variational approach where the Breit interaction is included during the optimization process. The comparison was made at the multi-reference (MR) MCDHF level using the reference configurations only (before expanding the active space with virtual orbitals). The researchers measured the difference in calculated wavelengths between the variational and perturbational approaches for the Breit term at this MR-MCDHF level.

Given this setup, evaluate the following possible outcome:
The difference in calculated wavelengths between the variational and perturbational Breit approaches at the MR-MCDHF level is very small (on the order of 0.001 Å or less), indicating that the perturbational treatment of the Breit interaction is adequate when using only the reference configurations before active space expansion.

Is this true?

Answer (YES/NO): YES